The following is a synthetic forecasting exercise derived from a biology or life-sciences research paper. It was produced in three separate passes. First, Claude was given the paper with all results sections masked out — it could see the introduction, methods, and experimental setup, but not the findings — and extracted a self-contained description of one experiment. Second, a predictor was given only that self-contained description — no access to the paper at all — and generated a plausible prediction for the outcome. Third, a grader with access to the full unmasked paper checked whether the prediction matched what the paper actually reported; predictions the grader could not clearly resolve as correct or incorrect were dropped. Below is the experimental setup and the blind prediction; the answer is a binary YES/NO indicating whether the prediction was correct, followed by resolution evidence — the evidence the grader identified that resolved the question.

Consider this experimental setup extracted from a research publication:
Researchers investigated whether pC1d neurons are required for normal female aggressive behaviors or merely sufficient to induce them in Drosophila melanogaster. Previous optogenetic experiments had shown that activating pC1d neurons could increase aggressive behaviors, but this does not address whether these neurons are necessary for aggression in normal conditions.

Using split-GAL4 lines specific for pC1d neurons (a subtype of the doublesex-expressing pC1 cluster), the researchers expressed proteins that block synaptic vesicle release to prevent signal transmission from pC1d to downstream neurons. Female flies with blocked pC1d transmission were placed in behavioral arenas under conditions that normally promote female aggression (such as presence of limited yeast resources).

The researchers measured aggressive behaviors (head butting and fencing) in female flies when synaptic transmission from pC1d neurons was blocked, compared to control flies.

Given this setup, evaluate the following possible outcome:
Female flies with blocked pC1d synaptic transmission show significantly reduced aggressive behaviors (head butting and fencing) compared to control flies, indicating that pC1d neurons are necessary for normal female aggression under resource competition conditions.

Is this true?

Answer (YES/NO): NO